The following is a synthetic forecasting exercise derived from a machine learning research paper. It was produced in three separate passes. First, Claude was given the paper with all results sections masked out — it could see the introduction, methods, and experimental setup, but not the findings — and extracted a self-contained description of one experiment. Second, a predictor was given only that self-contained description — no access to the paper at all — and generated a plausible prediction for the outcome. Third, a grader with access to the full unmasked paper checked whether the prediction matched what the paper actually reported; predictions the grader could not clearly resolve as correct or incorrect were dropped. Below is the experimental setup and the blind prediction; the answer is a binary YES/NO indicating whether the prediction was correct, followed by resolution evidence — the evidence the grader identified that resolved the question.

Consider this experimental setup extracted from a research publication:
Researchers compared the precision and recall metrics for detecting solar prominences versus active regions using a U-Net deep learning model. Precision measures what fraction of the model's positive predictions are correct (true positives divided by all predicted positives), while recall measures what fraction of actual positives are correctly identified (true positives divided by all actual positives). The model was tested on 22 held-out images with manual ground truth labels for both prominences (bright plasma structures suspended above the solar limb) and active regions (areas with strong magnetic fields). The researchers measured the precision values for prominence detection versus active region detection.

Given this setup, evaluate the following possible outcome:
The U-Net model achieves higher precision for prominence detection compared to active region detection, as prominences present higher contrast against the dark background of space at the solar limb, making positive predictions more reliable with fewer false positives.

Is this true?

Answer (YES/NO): NO